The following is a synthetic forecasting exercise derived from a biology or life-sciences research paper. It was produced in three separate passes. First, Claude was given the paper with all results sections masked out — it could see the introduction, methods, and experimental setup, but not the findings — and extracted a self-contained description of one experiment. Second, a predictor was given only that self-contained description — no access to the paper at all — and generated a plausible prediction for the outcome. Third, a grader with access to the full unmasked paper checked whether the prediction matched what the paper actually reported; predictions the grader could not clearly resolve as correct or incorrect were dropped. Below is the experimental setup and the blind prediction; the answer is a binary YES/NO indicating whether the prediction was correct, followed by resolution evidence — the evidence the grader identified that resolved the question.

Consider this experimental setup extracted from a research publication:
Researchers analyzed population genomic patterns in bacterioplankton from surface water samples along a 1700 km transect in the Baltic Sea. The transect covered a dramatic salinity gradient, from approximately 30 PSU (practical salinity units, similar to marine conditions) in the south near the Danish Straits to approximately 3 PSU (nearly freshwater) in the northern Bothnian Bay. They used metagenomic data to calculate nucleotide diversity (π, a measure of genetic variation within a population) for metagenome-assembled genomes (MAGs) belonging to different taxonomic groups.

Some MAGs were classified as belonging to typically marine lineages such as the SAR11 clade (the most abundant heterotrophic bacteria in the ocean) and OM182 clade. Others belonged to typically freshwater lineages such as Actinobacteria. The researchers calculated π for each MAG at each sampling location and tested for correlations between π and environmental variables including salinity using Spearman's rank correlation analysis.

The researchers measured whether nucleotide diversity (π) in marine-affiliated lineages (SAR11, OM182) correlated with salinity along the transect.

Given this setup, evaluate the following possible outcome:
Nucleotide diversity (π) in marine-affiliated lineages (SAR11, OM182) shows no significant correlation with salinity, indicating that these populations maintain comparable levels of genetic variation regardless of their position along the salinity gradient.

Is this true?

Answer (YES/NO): YES